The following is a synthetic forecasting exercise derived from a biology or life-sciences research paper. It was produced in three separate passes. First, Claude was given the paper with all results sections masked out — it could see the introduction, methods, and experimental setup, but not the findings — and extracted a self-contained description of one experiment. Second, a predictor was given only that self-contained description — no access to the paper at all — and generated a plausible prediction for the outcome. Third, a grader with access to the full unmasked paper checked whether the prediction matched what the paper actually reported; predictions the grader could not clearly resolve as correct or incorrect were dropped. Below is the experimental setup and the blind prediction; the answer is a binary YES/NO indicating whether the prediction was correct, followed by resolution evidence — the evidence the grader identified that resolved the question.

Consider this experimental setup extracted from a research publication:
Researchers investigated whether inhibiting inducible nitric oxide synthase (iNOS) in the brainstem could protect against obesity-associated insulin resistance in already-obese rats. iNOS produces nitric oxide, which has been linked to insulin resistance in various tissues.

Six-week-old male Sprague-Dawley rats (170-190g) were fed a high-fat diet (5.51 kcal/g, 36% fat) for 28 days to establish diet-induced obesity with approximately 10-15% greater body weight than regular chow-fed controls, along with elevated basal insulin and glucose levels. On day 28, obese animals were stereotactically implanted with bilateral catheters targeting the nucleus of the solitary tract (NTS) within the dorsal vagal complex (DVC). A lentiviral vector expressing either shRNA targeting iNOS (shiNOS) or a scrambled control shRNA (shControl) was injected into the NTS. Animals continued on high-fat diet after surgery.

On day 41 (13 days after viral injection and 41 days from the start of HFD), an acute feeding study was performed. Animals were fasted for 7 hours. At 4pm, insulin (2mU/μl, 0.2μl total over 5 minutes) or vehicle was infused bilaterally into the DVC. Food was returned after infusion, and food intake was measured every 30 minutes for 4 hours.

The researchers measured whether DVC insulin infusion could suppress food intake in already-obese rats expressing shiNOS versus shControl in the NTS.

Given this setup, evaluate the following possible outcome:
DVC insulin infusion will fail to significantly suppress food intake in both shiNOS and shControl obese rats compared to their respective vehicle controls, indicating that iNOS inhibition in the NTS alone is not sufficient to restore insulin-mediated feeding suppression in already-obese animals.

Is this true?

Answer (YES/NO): NO